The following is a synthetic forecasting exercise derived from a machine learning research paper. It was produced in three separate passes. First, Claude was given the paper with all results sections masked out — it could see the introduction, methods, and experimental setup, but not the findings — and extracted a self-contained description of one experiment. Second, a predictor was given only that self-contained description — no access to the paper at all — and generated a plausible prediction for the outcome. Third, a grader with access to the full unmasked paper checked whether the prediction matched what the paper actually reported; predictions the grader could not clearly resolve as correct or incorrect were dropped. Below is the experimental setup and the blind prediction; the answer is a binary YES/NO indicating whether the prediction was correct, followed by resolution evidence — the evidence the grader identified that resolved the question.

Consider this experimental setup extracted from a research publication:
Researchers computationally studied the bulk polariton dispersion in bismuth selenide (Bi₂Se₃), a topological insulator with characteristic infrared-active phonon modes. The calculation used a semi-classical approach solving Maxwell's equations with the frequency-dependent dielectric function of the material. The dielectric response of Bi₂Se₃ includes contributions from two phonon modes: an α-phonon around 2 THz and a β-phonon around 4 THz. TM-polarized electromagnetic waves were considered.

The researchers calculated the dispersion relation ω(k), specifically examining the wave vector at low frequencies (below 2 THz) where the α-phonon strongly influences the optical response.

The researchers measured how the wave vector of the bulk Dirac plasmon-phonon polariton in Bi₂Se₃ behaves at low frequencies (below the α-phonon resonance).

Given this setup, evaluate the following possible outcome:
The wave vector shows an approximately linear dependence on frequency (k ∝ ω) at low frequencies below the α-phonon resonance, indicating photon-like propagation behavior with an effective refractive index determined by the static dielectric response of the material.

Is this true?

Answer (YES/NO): NO